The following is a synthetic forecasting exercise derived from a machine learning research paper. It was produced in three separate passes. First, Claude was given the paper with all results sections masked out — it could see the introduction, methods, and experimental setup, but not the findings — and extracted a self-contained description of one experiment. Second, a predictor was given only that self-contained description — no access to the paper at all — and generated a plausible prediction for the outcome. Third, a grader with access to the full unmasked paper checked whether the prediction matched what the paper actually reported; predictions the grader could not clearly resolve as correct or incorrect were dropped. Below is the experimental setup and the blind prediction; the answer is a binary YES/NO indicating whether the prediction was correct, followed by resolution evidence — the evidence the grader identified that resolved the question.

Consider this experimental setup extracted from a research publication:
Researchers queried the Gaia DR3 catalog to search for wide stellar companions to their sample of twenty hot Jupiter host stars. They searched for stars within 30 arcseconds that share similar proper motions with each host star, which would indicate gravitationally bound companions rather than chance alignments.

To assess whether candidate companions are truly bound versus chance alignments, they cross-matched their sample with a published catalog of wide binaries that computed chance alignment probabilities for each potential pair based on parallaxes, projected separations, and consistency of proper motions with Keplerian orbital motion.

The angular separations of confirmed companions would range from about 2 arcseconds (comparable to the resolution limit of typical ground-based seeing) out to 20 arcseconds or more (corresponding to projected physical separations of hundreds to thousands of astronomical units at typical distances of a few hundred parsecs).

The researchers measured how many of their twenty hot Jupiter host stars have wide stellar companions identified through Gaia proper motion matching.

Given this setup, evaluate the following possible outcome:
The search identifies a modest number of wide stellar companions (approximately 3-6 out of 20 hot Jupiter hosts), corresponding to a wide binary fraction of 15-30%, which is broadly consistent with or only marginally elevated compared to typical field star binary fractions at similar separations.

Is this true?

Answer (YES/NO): NO